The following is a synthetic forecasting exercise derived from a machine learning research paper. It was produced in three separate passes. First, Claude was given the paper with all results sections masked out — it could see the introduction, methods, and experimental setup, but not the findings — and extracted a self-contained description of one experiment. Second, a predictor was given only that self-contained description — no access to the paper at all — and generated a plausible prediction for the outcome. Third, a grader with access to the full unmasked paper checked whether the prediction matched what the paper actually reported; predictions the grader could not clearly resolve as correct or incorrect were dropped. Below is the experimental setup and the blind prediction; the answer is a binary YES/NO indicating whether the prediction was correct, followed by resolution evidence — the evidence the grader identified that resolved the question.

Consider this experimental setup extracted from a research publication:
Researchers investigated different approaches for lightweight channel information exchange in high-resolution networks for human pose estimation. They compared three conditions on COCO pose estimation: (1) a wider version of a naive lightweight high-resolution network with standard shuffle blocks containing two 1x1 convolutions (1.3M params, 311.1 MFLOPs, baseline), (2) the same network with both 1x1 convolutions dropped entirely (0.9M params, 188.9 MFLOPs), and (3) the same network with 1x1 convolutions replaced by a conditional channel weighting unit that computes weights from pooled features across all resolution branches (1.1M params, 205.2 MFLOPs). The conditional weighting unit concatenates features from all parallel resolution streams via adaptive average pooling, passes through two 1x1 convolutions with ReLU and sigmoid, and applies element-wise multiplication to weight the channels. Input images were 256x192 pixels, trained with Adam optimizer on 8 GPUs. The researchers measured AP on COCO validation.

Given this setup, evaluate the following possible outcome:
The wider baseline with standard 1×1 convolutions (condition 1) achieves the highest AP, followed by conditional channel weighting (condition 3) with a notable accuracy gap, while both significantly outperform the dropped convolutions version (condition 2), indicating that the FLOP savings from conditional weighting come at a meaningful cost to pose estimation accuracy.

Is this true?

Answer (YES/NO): NO